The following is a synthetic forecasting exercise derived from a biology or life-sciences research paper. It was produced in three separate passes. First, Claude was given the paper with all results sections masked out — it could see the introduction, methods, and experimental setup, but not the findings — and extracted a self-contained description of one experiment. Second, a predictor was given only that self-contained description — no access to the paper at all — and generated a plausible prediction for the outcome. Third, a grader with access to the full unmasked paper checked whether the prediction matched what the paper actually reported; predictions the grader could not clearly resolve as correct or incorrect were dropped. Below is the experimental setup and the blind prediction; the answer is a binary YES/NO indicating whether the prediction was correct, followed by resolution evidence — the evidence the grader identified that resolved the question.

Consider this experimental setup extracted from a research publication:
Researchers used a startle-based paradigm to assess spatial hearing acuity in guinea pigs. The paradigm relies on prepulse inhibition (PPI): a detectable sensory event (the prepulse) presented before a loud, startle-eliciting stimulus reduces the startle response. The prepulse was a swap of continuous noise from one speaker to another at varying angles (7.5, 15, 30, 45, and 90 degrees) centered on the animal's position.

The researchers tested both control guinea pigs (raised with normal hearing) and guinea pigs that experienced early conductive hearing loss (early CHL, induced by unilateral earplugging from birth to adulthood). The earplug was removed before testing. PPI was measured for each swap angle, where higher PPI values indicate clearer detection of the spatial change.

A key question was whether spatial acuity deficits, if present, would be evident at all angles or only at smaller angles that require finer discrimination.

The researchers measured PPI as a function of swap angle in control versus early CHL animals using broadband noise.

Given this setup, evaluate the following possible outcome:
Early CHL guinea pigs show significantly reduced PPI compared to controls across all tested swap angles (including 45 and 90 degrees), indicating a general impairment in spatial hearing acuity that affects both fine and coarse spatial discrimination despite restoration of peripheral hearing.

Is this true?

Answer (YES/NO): NO